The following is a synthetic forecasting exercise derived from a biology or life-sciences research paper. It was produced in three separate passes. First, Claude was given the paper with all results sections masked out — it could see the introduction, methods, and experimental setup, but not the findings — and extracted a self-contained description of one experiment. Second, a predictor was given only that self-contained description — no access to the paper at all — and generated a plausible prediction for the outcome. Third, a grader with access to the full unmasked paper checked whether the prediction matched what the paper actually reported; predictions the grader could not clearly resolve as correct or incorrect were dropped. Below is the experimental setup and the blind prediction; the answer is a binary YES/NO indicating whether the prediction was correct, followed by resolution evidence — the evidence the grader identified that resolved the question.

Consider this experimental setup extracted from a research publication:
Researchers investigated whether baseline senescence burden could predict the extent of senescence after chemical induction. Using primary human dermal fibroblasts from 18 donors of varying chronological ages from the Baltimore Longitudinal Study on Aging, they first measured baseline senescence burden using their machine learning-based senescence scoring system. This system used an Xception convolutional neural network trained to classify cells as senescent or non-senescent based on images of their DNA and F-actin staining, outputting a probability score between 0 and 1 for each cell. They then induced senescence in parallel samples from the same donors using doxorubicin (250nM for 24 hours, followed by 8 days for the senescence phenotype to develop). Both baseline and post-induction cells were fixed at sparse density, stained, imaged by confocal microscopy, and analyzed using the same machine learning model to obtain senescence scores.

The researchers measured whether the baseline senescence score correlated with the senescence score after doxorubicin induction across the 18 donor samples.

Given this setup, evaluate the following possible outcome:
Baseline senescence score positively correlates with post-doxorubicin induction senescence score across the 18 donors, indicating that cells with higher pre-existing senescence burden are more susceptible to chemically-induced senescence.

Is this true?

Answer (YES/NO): YES